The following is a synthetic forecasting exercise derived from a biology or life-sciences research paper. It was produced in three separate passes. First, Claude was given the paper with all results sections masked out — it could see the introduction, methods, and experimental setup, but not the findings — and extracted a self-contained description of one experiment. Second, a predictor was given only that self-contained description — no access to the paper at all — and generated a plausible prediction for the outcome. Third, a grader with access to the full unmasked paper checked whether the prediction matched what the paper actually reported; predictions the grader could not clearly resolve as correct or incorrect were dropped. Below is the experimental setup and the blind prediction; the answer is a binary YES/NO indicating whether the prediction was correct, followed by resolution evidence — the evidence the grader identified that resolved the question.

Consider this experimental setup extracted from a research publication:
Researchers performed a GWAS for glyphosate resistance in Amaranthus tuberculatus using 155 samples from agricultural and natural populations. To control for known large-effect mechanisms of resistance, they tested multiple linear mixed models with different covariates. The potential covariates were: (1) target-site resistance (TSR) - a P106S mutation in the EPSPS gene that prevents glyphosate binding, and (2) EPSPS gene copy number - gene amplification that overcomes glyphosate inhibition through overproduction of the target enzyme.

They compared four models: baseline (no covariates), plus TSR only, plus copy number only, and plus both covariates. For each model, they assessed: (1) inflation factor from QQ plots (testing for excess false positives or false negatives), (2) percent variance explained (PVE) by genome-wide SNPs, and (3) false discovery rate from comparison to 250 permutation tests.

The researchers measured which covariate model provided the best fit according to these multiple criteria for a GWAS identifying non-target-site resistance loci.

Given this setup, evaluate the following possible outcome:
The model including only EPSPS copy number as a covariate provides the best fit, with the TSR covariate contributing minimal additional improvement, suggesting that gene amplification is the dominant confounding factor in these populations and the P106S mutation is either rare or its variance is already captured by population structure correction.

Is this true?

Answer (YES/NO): NO